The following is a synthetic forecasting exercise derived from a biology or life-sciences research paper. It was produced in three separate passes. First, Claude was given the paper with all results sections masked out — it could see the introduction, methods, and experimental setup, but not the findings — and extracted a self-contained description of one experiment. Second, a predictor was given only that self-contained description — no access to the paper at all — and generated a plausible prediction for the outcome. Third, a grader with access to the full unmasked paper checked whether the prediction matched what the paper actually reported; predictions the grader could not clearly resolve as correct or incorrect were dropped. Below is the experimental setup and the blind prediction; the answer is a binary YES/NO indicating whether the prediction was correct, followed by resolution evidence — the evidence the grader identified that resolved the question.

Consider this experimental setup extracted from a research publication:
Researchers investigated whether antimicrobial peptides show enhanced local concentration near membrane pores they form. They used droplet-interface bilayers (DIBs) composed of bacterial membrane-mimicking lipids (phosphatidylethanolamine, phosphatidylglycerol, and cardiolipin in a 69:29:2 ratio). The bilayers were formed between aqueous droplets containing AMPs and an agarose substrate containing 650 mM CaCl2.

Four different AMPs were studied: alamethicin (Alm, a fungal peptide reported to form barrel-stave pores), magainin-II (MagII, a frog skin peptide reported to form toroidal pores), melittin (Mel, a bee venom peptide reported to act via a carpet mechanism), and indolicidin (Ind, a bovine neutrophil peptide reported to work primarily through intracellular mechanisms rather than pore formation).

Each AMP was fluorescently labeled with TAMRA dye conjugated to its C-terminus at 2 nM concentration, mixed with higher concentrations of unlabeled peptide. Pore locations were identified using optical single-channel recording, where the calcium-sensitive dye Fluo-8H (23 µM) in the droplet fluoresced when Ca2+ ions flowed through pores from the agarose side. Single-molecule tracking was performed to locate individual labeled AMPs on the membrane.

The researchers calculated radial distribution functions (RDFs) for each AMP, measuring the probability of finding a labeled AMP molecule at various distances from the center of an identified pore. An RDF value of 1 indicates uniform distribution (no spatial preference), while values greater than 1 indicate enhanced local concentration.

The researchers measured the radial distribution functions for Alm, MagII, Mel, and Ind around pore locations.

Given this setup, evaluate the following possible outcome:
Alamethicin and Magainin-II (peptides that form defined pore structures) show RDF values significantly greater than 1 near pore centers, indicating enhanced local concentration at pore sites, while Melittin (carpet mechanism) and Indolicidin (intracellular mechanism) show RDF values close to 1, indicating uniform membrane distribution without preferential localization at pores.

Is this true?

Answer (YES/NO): NO